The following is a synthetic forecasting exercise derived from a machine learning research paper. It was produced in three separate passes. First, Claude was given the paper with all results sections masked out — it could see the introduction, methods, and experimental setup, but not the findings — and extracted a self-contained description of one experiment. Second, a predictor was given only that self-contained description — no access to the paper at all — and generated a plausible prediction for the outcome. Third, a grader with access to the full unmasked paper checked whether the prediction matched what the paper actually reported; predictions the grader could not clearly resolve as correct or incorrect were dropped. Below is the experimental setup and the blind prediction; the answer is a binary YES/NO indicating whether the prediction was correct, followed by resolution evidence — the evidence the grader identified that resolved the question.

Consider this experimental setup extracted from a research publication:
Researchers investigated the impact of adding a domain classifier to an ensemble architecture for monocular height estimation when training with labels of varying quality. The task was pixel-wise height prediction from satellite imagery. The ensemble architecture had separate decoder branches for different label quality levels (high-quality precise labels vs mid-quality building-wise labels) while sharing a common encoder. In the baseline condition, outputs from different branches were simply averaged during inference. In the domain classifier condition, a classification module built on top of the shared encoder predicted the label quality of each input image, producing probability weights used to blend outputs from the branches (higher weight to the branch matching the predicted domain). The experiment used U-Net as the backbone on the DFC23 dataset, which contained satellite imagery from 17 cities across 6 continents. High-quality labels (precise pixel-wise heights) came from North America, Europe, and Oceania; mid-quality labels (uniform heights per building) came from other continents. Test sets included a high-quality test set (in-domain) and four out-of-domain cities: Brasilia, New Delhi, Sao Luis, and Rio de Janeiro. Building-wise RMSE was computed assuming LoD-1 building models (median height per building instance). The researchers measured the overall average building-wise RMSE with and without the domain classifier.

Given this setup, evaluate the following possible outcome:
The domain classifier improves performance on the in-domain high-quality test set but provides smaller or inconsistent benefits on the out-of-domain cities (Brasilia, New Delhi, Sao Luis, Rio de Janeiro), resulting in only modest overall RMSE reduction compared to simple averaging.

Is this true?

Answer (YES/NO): NO